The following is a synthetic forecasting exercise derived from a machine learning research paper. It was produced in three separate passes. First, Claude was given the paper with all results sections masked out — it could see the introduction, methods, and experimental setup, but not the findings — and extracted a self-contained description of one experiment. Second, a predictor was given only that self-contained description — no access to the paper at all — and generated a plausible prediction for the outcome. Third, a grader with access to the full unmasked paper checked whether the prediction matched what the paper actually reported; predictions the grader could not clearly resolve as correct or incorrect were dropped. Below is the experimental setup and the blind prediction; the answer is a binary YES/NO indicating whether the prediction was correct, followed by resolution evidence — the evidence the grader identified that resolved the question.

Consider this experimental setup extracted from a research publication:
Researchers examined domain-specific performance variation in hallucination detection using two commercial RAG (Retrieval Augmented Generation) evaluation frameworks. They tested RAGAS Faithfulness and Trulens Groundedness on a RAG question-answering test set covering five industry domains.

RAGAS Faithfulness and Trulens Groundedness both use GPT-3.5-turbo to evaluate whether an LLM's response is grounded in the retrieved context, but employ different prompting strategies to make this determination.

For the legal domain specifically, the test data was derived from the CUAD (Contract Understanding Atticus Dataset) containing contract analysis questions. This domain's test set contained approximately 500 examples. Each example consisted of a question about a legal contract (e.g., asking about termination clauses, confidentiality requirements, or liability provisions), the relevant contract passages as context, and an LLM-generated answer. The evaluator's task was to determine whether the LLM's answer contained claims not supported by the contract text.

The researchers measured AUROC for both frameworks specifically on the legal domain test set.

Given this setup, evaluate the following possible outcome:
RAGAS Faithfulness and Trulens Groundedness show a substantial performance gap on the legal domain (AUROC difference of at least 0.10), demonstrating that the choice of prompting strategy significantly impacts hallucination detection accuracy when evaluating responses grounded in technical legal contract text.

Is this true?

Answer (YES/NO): YES